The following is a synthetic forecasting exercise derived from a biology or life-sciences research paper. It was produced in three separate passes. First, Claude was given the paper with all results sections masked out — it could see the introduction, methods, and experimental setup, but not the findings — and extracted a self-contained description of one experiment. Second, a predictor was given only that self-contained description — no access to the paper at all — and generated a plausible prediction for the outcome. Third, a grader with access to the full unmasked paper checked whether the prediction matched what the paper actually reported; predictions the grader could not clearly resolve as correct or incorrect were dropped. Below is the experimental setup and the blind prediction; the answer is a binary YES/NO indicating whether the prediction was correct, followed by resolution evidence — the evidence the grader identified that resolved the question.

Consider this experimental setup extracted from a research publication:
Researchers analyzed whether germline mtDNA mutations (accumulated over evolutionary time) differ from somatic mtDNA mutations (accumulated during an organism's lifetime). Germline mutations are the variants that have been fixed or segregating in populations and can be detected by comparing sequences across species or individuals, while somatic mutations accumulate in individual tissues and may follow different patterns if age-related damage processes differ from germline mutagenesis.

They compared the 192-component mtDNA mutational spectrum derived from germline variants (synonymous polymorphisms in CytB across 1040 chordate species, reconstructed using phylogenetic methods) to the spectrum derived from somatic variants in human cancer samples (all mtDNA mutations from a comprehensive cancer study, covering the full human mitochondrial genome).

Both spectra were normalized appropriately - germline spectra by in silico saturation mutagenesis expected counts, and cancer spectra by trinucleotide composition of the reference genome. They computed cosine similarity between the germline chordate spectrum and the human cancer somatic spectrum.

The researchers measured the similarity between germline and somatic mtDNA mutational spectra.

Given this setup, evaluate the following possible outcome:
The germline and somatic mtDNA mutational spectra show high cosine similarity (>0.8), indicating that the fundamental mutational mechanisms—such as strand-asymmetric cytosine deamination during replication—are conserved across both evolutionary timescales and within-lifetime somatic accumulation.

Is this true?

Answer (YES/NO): NO